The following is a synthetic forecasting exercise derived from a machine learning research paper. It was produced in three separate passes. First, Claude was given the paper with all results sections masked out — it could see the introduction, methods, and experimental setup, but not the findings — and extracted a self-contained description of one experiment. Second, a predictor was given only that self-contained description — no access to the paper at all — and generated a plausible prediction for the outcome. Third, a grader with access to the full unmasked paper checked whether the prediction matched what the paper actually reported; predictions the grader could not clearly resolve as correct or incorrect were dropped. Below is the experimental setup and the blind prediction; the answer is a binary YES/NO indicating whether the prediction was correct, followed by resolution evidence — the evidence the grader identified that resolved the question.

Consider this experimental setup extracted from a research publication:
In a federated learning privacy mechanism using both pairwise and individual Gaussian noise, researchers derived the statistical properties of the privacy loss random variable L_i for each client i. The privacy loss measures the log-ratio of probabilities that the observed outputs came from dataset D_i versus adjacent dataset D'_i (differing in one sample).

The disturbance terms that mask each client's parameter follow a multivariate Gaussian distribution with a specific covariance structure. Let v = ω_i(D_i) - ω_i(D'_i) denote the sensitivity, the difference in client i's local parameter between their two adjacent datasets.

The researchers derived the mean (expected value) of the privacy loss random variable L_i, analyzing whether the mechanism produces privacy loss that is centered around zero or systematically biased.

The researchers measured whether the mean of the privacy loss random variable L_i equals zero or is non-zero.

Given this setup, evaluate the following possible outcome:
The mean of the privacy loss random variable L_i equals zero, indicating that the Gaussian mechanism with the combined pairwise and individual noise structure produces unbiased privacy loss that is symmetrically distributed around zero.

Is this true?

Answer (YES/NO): NO